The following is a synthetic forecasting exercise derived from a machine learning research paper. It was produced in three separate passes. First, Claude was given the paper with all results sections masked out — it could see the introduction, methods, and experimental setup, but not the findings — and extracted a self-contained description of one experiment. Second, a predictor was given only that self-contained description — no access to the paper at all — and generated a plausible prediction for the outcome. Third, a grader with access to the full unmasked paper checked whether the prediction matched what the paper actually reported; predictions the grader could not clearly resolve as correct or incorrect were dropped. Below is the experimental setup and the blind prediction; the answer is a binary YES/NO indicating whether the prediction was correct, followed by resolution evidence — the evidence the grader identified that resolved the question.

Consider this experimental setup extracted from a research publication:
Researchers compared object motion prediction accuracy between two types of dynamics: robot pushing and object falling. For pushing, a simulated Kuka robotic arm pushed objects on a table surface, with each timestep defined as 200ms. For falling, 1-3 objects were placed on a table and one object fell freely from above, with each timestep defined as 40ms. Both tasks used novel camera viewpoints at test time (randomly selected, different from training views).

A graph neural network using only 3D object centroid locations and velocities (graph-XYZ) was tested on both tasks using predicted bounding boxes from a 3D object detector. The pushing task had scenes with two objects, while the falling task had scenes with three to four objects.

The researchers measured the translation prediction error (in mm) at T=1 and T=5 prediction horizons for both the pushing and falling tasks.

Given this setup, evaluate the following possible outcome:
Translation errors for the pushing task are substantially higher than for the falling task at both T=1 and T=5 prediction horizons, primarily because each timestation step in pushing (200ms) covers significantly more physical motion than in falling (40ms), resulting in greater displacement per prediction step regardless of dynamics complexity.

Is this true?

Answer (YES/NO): NO